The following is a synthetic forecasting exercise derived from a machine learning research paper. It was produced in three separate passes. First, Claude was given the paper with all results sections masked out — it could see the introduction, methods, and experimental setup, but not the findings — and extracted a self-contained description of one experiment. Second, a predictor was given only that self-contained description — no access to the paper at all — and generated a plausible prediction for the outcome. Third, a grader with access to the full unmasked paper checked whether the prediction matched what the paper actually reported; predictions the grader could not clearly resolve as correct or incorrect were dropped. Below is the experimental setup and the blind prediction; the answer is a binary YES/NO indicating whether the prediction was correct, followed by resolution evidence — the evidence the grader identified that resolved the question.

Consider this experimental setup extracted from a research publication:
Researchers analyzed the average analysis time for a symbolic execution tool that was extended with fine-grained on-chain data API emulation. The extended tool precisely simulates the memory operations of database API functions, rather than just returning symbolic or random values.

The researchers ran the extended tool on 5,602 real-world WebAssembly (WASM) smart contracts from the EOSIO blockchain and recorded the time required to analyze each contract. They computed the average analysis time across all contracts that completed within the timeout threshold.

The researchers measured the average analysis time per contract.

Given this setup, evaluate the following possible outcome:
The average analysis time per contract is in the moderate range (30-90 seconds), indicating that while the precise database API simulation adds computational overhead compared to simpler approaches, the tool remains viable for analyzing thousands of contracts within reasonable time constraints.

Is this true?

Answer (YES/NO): NO